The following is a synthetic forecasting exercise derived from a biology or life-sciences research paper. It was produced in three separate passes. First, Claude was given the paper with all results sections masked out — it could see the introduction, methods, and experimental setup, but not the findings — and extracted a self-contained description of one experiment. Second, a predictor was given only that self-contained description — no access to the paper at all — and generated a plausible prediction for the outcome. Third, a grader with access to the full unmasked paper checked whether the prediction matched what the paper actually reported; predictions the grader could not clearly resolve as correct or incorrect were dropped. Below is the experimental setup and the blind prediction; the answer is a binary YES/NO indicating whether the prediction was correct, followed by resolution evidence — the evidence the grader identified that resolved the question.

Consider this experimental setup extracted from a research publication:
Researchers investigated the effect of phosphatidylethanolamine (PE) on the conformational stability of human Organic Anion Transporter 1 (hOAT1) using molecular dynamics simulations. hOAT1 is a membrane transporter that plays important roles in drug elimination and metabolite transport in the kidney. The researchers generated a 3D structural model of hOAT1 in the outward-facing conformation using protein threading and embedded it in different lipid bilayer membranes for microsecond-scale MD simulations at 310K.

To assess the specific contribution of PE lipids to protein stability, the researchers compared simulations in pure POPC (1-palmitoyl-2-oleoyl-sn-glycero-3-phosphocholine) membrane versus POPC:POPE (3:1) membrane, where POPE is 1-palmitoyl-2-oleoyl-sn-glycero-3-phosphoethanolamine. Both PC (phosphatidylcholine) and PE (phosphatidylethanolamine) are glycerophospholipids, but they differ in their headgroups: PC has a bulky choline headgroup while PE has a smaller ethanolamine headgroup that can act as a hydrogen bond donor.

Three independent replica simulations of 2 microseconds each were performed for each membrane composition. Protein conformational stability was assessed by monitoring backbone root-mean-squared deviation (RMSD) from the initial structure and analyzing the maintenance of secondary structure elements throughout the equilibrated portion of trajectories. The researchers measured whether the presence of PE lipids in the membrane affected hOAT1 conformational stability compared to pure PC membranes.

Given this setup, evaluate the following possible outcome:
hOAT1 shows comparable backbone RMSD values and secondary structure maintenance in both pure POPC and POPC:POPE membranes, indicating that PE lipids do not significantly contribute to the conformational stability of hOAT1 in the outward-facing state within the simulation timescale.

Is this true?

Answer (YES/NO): NO